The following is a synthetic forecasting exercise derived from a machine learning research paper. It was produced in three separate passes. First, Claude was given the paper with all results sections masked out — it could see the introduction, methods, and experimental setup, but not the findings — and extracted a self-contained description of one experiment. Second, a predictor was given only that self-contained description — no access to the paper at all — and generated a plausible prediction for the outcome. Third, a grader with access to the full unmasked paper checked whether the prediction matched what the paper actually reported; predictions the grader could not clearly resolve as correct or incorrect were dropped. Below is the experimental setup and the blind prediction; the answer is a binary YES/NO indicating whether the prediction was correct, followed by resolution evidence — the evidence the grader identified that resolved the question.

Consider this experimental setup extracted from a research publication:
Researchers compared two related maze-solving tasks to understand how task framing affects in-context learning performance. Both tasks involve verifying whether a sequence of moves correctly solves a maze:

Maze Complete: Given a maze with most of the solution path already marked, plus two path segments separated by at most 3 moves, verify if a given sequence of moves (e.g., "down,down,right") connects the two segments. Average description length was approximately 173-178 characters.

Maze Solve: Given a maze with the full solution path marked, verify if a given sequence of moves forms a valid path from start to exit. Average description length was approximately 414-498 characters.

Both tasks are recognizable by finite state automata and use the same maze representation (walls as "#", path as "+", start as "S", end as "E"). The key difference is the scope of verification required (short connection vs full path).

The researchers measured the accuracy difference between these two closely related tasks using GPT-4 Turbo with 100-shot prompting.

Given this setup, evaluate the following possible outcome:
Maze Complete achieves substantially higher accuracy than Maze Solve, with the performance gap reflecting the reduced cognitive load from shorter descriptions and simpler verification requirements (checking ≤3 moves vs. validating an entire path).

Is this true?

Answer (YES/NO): YES